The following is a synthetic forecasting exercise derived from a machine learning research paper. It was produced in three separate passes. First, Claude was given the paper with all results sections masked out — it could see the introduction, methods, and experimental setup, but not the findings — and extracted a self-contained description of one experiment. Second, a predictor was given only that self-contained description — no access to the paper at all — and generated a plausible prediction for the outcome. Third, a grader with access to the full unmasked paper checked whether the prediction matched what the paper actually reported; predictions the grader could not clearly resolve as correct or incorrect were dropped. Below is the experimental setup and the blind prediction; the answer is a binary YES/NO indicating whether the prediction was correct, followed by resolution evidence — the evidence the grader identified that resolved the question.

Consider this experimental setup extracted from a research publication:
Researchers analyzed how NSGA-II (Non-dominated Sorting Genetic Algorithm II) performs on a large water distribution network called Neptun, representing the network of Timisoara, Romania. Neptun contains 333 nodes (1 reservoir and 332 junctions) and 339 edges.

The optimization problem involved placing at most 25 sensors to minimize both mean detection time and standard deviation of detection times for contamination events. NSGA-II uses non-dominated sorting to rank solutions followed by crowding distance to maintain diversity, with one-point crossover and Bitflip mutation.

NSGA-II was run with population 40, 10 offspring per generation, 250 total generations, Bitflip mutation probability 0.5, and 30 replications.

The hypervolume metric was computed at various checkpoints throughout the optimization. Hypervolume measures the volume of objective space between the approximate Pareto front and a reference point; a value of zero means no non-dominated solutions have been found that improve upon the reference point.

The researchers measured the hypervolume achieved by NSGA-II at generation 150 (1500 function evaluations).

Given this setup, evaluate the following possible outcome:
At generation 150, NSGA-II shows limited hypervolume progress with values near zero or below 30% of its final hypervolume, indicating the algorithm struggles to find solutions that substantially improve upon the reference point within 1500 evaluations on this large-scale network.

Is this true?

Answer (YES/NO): YES